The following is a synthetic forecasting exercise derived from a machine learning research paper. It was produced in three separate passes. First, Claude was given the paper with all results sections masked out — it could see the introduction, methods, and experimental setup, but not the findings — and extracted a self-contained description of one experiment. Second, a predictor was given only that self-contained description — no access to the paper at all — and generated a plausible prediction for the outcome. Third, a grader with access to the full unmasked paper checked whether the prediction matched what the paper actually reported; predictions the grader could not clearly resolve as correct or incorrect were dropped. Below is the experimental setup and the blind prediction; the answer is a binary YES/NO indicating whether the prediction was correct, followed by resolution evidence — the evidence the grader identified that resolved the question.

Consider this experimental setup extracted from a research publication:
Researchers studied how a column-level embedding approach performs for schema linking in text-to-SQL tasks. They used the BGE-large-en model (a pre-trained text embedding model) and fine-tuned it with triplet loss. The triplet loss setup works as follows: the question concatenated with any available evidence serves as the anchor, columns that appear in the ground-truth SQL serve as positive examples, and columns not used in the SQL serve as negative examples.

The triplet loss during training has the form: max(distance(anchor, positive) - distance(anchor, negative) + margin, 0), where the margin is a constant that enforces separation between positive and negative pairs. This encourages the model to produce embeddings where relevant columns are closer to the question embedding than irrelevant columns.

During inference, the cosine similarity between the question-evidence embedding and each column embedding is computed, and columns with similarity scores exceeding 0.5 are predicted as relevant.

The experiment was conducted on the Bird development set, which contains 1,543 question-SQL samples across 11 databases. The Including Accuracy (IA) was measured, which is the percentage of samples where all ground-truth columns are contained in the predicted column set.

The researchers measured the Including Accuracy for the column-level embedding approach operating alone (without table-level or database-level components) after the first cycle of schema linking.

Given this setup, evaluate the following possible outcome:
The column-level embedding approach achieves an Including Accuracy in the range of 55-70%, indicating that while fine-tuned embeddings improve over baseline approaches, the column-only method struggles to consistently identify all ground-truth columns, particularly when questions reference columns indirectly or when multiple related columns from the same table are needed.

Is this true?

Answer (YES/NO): NO